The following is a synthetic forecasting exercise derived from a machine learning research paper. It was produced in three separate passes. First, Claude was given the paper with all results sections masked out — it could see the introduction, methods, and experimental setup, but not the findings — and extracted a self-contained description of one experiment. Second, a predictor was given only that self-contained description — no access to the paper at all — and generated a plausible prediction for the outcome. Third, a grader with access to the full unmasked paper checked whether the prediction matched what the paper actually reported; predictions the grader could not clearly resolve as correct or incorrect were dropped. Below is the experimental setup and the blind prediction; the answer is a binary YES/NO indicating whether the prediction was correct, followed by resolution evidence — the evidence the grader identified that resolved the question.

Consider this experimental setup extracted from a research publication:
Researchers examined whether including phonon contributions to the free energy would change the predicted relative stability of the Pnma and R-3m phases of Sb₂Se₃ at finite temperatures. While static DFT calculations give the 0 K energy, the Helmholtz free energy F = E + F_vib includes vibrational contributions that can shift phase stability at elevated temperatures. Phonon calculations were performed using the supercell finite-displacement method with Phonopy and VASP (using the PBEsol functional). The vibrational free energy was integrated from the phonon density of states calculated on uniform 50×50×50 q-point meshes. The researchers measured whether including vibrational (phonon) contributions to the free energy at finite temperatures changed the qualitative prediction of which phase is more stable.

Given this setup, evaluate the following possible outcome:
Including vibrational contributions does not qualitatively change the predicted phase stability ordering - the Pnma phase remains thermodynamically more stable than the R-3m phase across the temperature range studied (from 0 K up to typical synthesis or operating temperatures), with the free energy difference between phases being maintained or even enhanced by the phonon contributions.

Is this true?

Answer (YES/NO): NO